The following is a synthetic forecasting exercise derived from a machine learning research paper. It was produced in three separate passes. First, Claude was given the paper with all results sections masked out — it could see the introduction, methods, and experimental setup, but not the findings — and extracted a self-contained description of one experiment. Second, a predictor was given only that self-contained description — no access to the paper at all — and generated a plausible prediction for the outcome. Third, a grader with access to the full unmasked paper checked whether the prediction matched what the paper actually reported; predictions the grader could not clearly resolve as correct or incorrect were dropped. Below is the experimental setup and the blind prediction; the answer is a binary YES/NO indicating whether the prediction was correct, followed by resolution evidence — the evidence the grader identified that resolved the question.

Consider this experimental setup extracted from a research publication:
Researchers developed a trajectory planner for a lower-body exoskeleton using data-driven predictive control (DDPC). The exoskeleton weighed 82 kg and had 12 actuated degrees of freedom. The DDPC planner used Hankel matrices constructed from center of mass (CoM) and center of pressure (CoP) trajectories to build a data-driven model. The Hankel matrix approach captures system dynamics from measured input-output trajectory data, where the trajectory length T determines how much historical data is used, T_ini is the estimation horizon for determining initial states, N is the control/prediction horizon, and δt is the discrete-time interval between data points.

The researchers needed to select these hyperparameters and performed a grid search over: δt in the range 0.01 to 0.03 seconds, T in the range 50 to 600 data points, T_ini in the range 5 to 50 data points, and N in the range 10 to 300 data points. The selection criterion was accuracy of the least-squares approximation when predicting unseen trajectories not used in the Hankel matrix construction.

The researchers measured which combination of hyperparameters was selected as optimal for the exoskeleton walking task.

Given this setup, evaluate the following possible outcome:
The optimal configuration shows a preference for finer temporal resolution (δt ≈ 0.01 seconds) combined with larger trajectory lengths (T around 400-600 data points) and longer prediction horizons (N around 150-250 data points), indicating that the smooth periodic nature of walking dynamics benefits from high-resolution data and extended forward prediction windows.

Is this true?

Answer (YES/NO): NO